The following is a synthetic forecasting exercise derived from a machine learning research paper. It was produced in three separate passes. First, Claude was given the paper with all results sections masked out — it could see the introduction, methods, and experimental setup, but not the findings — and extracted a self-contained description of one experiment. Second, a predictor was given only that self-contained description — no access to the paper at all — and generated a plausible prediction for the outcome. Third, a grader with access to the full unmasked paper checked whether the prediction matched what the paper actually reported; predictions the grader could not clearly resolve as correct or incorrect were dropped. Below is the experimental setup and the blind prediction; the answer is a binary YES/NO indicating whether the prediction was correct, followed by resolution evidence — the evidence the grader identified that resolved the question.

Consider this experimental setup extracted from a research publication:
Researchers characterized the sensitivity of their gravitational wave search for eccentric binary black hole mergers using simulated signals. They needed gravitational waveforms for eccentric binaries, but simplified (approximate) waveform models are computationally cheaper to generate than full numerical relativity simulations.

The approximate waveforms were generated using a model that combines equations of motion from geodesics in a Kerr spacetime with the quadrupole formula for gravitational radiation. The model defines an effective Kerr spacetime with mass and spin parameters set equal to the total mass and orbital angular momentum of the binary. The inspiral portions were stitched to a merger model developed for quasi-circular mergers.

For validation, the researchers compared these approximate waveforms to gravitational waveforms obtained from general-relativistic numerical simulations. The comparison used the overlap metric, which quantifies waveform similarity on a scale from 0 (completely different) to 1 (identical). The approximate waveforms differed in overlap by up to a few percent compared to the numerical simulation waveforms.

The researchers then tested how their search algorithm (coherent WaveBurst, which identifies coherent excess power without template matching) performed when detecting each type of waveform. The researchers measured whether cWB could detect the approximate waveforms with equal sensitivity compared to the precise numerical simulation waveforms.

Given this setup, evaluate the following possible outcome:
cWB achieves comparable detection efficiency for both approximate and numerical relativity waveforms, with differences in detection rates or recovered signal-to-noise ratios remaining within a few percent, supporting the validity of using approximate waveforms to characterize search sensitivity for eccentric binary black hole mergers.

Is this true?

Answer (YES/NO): YES